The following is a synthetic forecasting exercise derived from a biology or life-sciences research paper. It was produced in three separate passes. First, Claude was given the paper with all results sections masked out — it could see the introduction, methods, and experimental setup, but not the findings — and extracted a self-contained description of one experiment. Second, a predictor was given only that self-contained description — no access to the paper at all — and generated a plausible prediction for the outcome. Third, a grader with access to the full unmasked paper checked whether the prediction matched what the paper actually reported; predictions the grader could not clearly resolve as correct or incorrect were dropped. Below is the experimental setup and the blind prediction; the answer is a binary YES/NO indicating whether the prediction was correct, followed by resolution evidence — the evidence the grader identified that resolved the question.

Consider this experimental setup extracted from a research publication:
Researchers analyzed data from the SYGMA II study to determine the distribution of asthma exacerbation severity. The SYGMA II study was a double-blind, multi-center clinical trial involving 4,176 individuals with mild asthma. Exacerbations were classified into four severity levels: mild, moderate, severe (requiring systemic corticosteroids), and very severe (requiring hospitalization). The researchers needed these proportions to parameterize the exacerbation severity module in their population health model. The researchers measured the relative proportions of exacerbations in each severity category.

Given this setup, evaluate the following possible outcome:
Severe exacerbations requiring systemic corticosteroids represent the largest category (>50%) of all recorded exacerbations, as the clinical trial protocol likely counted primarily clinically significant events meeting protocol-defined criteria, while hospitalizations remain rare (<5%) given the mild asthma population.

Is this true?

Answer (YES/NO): NO